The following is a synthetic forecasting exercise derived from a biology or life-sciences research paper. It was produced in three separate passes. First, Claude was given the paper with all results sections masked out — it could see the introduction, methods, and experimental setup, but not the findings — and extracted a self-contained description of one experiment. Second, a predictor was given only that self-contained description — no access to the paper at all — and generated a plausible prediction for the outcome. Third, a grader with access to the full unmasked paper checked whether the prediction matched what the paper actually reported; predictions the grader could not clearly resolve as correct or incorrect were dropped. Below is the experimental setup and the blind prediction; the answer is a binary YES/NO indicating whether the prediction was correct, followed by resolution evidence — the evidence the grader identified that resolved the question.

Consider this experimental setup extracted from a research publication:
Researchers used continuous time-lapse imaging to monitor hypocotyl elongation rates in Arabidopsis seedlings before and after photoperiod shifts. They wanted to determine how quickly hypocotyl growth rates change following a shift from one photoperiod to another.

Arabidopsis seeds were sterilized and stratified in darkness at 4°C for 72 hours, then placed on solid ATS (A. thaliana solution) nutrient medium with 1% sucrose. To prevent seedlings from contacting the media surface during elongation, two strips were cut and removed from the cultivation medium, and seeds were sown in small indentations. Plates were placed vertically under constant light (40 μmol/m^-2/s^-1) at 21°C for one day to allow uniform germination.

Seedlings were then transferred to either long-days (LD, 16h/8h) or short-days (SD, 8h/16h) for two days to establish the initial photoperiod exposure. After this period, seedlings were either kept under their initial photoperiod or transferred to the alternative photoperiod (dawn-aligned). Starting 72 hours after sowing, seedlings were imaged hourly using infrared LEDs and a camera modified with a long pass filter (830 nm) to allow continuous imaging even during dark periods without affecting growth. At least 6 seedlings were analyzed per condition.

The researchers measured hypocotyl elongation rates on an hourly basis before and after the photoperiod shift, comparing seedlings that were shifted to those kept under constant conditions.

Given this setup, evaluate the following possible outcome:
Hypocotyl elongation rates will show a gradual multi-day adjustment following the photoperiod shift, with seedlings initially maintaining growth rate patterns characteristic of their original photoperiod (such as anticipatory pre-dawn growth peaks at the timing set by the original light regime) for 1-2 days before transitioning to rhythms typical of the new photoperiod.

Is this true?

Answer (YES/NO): NO